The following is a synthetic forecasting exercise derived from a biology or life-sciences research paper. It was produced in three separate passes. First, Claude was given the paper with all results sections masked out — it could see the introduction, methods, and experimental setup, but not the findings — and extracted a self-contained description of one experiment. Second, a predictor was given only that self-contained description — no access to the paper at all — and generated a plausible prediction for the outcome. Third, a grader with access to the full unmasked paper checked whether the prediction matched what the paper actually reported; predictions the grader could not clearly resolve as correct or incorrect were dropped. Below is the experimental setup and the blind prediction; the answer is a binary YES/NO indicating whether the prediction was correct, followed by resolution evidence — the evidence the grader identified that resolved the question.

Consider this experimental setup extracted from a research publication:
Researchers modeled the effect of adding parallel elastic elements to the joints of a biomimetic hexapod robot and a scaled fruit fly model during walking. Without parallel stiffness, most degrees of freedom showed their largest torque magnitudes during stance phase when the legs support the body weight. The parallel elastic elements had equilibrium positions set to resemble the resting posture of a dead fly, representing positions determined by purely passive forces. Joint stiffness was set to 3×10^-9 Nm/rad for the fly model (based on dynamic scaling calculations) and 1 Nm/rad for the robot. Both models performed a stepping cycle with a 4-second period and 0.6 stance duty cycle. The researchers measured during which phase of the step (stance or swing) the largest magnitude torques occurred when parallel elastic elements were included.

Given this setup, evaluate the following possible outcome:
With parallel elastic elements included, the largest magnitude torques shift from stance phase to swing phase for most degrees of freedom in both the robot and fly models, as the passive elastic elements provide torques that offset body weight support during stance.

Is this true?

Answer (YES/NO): YES